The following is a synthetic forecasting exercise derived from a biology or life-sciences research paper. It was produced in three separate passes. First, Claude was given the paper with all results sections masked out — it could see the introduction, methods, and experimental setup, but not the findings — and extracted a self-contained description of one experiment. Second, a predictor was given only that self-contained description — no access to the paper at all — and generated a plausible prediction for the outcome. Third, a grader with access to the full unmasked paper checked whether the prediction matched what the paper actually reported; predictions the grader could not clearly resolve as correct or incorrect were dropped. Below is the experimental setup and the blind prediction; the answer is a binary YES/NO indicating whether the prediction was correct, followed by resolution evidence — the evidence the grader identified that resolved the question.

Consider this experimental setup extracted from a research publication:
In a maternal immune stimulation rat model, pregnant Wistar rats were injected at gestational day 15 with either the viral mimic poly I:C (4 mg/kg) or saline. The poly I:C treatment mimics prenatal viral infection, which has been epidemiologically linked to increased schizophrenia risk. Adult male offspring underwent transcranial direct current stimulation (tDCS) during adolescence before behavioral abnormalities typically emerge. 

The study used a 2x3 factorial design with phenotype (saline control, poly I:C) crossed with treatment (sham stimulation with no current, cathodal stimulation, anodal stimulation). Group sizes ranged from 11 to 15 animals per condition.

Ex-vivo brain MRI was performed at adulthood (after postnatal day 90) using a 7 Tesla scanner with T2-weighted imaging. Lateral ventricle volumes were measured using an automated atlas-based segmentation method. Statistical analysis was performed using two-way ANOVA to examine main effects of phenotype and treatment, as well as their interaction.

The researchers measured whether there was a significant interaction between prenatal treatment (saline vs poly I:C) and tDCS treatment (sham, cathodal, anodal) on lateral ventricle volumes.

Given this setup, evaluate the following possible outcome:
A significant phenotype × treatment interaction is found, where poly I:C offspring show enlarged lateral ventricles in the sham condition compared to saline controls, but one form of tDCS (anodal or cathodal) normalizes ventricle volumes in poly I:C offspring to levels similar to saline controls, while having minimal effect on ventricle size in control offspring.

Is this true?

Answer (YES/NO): NO